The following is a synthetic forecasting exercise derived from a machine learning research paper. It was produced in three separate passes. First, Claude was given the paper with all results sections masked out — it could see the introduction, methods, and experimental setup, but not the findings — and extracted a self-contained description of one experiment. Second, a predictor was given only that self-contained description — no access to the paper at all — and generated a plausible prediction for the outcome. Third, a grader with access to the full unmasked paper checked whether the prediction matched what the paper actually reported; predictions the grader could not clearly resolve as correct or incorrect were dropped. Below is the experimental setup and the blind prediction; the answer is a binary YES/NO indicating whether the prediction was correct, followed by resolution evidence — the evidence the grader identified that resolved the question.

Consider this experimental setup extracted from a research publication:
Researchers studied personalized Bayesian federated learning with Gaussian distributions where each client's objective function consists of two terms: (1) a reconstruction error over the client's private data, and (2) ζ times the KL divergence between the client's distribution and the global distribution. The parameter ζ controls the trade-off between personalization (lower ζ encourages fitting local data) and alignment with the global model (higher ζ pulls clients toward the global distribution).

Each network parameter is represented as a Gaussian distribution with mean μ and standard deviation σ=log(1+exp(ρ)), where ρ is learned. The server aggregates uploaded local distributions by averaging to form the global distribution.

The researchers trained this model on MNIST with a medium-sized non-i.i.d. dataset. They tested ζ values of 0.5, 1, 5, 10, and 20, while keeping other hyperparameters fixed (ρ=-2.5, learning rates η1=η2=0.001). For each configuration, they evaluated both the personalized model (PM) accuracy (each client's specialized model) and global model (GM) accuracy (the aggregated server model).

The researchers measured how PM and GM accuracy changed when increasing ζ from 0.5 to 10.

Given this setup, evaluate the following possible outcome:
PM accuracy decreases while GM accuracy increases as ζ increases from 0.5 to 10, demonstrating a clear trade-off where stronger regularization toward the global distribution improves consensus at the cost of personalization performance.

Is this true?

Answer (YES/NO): NO